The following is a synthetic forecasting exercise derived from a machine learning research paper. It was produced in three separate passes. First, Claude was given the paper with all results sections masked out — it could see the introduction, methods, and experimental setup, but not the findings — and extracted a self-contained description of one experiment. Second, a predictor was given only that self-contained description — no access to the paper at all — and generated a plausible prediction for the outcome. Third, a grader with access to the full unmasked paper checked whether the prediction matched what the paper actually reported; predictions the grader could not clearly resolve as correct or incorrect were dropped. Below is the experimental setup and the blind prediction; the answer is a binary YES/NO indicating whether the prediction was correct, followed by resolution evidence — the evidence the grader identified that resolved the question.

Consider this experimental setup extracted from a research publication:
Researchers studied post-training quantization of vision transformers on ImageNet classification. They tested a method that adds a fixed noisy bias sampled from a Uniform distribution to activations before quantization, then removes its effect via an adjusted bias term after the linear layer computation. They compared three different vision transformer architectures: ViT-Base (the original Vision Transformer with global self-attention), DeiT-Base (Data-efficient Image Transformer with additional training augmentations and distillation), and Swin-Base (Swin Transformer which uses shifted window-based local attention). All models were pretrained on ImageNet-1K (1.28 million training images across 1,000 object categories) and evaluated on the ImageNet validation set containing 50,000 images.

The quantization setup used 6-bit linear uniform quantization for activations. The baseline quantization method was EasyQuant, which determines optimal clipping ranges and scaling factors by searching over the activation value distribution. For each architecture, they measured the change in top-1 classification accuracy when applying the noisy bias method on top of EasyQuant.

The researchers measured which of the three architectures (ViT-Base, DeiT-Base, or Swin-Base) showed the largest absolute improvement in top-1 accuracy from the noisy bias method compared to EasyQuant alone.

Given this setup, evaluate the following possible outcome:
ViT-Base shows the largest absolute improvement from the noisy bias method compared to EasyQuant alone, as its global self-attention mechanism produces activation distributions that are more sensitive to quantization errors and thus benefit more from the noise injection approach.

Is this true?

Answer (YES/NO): YES